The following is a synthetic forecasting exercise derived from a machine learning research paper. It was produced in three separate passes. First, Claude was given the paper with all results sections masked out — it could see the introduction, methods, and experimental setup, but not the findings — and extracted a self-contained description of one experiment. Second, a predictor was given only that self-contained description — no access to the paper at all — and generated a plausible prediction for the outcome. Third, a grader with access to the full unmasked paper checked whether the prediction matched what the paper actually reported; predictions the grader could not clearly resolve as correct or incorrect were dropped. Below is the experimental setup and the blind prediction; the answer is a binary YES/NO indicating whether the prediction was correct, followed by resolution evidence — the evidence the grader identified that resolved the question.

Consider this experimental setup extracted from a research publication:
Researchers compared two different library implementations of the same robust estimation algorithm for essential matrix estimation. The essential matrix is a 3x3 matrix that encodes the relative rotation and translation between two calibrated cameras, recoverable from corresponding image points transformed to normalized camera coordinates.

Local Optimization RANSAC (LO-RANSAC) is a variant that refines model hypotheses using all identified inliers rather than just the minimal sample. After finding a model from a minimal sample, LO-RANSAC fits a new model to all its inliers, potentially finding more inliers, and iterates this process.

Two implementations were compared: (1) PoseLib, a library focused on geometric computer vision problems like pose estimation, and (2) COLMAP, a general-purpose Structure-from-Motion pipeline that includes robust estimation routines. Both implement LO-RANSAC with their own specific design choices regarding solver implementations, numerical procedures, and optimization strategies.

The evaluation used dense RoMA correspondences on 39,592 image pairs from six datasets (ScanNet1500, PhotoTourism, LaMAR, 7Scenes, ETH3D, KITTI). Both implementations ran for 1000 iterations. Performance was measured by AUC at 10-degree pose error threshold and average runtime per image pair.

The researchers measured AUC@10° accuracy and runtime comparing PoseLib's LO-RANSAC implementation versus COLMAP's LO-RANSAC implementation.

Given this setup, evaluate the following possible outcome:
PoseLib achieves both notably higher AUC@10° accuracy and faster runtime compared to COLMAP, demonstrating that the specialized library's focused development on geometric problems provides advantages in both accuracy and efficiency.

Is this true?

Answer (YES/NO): YES